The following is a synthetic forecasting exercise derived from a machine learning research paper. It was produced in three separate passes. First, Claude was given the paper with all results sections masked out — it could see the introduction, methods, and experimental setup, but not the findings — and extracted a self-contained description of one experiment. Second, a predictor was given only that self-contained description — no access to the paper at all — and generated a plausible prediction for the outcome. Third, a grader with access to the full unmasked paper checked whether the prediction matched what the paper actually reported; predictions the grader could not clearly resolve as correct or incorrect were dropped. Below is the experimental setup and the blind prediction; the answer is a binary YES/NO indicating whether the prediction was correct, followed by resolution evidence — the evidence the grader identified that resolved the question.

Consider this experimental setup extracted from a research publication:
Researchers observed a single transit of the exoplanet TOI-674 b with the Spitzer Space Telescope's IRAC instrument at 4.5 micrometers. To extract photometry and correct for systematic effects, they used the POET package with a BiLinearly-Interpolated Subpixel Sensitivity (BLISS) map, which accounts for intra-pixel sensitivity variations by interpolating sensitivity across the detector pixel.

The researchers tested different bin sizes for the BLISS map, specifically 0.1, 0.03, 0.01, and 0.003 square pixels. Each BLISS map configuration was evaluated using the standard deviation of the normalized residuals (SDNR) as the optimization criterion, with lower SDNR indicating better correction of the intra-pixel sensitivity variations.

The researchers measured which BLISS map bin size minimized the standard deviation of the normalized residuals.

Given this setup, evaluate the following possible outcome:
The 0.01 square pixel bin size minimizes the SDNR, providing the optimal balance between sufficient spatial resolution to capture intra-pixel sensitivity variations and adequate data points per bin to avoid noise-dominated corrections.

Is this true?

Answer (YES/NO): NO